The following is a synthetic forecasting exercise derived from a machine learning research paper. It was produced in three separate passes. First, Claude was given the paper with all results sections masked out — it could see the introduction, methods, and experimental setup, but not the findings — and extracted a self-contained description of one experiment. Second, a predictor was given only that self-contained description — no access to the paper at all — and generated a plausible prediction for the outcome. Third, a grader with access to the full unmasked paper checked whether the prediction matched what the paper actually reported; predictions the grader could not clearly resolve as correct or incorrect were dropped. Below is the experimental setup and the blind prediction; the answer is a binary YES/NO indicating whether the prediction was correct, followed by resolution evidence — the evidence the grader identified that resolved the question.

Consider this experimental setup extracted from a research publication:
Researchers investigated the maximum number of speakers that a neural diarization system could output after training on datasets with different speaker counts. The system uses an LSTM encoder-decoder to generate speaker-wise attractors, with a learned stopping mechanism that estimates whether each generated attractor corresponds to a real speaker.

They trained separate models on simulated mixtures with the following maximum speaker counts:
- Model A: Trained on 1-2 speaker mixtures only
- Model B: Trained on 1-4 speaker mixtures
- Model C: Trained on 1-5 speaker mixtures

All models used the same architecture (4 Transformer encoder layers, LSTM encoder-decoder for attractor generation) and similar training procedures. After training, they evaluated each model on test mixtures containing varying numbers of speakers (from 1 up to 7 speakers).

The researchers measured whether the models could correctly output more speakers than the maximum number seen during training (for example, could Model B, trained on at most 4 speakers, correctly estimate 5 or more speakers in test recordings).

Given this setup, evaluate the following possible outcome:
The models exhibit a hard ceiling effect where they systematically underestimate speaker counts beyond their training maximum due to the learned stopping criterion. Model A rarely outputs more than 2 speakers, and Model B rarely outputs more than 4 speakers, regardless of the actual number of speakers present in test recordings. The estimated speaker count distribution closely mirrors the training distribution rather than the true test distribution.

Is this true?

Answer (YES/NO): NO